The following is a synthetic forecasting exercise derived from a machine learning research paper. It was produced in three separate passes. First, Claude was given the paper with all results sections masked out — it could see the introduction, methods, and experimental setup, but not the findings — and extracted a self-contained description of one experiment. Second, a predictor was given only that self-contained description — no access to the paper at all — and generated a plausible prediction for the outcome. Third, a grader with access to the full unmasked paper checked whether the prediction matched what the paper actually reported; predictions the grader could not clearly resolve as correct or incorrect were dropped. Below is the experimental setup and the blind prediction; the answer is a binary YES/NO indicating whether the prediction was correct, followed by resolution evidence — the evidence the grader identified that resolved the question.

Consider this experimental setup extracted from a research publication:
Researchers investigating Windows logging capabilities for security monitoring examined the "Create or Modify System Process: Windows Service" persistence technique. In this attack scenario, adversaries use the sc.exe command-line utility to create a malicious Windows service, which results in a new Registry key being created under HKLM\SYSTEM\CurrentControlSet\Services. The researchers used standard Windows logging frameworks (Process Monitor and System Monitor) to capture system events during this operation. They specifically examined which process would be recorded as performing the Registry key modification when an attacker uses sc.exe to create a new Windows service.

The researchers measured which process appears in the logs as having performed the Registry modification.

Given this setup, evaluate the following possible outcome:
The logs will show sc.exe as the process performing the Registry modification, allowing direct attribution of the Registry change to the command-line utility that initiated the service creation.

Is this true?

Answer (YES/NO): NO